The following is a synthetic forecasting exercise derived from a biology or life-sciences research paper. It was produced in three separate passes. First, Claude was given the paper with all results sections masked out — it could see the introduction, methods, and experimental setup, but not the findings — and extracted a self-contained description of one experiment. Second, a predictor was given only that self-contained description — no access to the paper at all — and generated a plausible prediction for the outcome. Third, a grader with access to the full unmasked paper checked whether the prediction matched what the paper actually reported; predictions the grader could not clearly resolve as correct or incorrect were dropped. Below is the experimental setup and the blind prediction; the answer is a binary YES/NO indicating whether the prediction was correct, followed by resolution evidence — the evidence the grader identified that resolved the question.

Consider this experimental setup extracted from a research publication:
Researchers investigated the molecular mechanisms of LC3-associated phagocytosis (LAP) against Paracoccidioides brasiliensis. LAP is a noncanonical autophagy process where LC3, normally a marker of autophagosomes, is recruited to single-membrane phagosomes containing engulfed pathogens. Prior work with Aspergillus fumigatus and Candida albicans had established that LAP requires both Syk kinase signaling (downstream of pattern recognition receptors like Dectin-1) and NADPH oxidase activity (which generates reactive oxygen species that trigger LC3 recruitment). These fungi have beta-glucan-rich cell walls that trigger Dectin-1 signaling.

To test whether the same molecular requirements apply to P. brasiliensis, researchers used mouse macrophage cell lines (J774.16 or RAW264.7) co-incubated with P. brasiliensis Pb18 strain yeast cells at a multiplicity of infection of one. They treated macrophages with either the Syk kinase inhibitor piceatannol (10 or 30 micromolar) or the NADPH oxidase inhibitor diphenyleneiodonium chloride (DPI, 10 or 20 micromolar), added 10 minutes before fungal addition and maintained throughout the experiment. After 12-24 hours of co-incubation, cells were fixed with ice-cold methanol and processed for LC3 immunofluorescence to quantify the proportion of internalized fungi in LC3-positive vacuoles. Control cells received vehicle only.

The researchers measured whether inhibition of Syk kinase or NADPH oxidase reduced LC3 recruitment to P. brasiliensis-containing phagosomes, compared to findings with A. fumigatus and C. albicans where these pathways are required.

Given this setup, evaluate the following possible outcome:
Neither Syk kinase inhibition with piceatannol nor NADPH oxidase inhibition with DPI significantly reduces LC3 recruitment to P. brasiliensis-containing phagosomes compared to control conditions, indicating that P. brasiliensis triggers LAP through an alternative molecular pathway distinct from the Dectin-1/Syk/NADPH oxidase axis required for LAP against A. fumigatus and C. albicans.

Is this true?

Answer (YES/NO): YES